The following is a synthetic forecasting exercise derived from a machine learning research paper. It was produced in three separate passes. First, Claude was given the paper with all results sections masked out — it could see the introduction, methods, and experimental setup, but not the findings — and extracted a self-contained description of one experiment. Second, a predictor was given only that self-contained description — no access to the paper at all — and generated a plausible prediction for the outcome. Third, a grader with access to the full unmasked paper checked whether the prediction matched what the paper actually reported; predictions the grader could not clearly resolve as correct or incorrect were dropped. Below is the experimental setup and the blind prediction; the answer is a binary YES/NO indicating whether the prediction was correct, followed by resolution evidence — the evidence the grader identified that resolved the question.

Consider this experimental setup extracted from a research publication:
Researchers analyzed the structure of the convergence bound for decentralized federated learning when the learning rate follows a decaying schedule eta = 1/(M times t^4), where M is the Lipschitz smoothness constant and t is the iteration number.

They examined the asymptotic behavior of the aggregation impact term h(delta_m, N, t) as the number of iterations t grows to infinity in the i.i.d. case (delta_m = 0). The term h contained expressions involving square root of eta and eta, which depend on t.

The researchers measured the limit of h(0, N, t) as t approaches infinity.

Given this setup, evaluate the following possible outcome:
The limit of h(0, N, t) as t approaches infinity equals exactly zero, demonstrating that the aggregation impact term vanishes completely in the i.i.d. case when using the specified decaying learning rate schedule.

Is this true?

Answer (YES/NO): YES